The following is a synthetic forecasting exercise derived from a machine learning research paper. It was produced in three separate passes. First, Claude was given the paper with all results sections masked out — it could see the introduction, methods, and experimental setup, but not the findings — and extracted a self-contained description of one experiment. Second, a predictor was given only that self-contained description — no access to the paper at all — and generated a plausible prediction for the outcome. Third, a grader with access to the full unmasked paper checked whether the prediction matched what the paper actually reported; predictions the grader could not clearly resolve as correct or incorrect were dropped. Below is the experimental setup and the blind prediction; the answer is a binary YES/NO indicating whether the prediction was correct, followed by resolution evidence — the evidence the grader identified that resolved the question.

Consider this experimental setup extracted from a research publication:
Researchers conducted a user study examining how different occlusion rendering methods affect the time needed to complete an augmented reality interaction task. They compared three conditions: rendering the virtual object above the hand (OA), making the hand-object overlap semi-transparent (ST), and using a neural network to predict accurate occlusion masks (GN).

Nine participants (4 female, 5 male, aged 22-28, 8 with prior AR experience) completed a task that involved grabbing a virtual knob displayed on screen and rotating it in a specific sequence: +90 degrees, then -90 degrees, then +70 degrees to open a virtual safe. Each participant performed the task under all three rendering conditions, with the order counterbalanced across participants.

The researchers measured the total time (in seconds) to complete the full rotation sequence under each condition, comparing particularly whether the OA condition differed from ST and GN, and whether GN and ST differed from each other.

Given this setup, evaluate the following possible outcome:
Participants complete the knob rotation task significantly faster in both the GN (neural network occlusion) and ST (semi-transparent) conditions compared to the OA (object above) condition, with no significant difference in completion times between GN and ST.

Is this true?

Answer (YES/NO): YES